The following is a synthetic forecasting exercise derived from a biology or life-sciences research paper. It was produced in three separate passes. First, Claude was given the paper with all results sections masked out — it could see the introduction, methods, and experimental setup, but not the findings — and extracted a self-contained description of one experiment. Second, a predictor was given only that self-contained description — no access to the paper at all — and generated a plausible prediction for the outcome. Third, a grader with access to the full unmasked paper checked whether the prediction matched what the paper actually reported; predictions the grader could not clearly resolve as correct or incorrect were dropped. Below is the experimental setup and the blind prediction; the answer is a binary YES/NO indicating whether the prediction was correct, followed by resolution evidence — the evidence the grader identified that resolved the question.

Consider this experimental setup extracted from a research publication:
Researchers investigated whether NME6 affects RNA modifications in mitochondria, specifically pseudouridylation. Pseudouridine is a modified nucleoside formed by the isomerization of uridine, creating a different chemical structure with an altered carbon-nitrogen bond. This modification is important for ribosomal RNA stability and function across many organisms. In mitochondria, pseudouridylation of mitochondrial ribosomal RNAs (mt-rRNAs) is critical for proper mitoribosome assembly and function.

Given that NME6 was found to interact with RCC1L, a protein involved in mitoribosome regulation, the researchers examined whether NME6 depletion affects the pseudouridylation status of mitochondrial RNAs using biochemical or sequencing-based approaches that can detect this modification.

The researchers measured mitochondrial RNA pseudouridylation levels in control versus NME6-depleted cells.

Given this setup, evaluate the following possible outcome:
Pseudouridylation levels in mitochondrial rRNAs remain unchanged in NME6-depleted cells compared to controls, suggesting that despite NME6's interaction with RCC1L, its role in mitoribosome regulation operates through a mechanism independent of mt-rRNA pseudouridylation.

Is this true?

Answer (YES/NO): YES